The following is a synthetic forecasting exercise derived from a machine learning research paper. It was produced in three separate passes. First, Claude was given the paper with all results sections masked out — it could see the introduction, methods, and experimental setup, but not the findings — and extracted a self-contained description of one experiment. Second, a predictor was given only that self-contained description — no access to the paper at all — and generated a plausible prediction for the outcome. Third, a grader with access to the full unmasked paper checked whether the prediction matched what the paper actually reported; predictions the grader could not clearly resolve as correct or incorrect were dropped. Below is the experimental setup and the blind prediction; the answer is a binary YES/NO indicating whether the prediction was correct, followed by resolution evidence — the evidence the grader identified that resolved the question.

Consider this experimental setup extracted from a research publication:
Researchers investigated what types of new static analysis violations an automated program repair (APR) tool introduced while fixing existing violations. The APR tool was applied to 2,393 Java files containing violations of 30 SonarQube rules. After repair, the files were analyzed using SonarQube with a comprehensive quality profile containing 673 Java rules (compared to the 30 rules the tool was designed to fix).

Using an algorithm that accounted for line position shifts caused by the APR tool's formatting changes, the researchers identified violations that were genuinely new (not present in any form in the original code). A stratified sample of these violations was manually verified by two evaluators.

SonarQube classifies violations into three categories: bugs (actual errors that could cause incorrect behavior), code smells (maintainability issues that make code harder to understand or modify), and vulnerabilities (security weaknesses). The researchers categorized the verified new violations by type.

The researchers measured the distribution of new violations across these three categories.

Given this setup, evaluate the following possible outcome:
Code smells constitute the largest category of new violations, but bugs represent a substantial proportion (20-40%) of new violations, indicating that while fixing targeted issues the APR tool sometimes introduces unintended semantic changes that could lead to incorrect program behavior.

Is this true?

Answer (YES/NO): NO